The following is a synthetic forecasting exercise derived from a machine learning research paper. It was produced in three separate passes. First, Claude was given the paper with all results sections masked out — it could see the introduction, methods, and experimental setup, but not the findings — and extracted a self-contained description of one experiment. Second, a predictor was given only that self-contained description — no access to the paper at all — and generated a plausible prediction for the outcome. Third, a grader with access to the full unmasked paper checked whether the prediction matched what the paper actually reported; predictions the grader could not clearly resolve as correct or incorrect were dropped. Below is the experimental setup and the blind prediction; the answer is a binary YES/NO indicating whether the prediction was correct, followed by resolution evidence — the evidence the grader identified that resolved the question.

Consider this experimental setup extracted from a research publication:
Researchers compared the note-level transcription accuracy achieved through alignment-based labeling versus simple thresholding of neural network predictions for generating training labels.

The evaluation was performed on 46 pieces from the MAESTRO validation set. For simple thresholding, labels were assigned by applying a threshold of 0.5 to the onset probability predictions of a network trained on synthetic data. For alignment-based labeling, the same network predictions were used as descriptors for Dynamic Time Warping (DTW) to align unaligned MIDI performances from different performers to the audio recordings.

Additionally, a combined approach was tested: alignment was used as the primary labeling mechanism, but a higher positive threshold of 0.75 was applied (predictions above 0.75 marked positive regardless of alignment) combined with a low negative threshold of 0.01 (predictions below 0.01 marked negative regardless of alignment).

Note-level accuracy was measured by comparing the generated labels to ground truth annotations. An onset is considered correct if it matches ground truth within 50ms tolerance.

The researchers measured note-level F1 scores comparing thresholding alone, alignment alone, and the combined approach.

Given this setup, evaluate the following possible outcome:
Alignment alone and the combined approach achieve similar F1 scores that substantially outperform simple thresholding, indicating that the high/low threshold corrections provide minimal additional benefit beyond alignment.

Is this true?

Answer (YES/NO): NO